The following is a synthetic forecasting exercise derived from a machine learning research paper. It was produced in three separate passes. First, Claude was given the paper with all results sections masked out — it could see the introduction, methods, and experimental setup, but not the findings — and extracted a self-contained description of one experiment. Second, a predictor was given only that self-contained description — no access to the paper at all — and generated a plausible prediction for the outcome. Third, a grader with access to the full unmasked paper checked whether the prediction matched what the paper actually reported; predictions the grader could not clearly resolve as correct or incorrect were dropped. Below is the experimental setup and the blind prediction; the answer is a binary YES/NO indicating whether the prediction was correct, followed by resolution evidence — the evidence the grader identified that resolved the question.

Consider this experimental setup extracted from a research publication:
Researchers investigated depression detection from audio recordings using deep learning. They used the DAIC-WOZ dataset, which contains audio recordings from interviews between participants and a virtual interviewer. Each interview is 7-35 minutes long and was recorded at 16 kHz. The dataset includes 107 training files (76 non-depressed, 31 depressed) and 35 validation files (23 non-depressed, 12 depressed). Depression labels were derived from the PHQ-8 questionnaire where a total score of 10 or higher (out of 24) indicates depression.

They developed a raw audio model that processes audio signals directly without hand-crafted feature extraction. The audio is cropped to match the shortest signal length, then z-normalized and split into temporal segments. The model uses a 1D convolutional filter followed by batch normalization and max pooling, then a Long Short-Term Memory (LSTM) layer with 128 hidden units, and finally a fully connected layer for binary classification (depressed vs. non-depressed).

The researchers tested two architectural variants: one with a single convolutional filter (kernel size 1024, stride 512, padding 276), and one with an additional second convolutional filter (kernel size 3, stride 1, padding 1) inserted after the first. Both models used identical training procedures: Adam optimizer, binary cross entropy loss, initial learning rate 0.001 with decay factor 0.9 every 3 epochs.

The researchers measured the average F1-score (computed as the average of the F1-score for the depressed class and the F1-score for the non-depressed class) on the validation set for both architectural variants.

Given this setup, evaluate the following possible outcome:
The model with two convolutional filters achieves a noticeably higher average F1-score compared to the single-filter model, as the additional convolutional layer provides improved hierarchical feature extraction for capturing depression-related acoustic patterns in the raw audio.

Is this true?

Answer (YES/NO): YES